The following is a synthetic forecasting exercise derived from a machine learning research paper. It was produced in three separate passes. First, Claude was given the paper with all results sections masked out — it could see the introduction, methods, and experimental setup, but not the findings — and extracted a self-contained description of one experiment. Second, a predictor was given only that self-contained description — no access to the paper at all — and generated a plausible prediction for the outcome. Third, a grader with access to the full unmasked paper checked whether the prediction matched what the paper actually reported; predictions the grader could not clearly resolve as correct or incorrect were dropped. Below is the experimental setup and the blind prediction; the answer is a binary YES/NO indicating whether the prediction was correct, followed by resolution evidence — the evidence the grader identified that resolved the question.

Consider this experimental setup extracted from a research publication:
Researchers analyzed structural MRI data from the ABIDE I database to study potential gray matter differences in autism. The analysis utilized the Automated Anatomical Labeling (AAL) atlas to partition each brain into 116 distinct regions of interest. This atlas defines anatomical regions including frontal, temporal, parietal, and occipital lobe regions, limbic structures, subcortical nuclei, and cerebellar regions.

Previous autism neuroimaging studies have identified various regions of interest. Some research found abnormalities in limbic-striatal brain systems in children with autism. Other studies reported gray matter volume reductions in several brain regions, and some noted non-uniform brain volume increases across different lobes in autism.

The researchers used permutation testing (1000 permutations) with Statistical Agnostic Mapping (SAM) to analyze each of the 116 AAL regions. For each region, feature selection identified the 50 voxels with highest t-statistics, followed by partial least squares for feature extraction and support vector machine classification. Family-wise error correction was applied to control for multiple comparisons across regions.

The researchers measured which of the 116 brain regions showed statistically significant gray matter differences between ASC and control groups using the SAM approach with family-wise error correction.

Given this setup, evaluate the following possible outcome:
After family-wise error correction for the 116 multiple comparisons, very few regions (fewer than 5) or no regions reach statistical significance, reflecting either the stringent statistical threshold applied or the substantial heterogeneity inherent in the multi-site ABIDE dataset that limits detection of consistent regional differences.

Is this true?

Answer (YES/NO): YES